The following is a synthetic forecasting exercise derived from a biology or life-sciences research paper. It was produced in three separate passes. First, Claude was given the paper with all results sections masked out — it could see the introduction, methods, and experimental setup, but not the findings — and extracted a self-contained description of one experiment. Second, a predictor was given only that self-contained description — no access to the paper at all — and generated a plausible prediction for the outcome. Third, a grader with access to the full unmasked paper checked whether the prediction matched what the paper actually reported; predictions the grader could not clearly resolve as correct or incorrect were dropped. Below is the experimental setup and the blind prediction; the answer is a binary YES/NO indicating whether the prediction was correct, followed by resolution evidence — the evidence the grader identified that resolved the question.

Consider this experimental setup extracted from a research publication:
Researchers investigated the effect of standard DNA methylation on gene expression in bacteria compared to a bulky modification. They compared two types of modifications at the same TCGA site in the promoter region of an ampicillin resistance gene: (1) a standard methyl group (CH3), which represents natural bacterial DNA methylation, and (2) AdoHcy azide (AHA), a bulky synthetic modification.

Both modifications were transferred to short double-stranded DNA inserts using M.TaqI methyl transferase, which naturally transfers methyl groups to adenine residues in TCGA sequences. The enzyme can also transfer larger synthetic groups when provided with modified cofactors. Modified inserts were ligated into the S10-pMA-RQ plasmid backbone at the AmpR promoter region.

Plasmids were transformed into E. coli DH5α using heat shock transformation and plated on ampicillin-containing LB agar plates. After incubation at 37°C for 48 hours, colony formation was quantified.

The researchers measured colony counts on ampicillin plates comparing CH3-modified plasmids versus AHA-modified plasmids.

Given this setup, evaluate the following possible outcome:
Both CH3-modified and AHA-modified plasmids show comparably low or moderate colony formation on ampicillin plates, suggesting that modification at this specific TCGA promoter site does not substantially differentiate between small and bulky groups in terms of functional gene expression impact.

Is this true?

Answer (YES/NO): NO